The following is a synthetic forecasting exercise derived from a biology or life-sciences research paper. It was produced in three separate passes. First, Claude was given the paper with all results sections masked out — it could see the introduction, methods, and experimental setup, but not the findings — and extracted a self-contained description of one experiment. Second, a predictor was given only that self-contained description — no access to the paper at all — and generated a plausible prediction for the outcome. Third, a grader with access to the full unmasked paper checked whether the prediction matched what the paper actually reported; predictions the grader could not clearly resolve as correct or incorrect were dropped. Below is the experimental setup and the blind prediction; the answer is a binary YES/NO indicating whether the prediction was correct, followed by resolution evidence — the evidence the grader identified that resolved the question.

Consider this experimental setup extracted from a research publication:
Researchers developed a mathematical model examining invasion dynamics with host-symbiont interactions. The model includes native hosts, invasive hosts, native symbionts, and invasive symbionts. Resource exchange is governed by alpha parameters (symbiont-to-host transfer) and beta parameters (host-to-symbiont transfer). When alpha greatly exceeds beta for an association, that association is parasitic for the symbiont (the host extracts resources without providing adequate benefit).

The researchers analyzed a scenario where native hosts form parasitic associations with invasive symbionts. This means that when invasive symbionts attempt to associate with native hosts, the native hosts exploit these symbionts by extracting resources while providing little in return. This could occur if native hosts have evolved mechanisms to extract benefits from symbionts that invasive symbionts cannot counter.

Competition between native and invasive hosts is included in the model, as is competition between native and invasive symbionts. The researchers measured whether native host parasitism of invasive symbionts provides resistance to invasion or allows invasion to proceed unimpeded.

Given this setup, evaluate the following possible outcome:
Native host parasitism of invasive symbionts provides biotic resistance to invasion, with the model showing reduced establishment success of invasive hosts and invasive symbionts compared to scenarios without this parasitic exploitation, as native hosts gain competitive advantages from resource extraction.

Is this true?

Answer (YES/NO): YES